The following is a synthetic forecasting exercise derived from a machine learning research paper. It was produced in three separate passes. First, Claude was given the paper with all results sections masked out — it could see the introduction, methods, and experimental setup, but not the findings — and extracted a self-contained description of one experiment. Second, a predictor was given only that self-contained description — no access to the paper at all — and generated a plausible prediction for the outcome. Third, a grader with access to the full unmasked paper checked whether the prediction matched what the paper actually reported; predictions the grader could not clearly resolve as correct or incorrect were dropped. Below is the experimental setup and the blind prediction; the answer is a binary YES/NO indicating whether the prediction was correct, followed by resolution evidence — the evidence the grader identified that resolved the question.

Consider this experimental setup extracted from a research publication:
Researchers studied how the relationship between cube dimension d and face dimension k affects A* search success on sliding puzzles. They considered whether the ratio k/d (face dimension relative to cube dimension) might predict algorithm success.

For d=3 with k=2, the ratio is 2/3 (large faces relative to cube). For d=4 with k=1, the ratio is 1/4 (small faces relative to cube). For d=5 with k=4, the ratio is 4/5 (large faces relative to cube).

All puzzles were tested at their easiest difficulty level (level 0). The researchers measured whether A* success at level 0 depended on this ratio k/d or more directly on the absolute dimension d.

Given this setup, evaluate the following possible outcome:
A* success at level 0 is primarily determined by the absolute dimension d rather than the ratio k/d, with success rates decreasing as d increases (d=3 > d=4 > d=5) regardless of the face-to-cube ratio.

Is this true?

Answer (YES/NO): NO